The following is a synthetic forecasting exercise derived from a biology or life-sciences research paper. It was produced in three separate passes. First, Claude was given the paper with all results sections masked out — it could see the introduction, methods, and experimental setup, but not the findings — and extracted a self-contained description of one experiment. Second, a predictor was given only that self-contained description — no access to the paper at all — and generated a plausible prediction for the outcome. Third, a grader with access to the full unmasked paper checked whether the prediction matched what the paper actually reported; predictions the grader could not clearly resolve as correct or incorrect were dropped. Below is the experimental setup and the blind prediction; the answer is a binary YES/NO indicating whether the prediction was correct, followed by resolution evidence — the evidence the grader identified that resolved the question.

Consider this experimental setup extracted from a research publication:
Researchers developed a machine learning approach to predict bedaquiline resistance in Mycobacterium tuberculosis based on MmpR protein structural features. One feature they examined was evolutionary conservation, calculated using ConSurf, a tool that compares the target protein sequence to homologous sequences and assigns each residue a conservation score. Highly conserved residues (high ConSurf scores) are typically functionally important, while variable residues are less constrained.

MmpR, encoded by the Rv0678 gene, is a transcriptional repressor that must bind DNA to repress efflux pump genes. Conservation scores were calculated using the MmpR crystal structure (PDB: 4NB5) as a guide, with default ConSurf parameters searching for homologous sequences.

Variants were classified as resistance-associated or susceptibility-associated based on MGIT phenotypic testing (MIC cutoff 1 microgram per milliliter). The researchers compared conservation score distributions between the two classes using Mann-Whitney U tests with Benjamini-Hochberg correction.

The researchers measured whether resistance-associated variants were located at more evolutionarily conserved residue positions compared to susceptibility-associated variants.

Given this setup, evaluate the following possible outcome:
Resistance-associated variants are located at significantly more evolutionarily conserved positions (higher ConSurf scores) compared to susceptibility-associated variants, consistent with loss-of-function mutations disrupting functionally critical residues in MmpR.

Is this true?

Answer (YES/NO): NO